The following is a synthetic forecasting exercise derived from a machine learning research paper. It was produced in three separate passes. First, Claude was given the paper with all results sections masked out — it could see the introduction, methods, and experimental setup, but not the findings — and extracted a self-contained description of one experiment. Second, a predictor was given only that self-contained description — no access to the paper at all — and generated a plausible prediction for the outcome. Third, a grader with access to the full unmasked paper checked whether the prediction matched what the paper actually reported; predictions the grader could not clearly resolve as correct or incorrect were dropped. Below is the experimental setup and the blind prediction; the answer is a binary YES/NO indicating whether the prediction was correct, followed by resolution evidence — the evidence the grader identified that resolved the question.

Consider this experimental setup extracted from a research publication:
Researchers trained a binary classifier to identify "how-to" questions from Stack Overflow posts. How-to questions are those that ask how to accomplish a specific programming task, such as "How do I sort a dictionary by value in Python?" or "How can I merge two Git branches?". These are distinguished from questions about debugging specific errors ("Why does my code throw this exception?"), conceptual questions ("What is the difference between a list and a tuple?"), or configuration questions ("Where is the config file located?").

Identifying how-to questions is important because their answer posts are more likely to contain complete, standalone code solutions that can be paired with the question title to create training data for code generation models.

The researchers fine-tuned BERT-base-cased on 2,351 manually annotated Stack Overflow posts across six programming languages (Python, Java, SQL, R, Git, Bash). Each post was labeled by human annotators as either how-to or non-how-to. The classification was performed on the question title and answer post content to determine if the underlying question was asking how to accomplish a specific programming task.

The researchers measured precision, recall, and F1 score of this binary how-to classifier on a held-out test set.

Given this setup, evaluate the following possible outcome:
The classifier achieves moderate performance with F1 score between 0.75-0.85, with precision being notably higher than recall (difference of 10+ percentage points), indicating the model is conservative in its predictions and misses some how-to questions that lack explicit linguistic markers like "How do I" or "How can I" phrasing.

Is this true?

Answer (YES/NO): NO